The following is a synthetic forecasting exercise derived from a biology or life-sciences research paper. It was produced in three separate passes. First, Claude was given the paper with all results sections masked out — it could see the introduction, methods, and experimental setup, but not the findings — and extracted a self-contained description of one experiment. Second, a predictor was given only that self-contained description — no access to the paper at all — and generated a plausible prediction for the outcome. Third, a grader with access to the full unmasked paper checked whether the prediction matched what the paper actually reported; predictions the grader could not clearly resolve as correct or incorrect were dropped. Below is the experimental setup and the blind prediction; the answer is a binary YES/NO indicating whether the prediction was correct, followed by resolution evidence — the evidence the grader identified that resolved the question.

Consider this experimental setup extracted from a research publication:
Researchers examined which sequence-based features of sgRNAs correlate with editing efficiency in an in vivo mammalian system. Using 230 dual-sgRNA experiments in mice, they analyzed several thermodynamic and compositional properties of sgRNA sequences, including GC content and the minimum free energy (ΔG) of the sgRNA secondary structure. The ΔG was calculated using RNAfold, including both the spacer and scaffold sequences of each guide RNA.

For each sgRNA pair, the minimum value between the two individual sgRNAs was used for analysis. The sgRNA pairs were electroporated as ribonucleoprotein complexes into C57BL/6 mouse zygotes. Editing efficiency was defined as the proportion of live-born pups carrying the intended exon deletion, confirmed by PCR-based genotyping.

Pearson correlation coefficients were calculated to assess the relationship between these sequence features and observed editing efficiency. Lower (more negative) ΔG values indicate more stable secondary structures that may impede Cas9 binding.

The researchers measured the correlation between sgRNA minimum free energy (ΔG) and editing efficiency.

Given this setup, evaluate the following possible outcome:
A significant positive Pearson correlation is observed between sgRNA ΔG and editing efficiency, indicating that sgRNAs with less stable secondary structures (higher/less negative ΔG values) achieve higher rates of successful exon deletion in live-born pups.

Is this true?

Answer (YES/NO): NO